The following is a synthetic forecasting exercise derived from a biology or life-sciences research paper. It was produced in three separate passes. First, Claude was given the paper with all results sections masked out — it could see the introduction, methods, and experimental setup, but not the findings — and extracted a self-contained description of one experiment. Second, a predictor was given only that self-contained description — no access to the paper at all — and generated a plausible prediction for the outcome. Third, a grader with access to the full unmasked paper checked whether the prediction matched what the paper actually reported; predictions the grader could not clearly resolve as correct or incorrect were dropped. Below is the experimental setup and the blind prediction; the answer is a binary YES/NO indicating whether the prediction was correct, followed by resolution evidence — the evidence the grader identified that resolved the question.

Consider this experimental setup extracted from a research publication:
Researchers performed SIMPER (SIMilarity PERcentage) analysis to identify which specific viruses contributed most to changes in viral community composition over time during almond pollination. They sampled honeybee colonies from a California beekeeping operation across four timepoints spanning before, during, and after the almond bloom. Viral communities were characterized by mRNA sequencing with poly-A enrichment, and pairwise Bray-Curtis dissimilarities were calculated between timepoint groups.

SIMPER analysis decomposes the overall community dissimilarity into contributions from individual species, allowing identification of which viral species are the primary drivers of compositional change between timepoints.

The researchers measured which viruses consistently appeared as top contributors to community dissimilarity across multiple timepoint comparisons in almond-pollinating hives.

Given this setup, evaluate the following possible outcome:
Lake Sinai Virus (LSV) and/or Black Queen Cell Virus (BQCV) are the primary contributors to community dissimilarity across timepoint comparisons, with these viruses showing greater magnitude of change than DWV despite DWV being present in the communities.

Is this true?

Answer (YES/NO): YES